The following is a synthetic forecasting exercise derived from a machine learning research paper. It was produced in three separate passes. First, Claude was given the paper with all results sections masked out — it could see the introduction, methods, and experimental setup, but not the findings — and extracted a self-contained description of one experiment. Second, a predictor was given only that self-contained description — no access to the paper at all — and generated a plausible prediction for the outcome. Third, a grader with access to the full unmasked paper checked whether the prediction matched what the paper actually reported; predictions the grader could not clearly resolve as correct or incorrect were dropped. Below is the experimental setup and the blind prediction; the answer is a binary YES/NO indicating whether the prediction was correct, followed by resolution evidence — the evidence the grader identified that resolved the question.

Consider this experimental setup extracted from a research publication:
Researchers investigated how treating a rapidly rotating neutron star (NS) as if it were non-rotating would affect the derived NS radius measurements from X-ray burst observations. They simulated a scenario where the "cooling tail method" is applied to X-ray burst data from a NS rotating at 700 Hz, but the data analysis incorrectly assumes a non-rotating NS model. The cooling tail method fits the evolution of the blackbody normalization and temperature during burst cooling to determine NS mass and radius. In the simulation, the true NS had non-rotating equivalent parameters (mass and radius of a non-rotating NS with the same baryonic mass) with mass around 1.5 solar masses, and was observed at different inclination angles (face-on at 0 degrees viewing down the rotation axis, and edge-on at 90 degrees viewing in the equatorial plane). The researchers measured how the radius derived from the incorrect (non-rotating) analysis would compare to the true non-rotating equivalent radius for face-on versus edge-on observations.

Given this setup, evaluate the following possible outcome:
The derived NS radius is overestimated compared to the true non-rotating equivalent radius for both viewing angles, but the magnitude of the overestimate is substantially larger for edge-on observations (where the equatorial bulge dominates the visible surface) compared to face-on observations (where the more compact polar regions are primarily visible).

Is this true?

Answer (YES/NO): NO